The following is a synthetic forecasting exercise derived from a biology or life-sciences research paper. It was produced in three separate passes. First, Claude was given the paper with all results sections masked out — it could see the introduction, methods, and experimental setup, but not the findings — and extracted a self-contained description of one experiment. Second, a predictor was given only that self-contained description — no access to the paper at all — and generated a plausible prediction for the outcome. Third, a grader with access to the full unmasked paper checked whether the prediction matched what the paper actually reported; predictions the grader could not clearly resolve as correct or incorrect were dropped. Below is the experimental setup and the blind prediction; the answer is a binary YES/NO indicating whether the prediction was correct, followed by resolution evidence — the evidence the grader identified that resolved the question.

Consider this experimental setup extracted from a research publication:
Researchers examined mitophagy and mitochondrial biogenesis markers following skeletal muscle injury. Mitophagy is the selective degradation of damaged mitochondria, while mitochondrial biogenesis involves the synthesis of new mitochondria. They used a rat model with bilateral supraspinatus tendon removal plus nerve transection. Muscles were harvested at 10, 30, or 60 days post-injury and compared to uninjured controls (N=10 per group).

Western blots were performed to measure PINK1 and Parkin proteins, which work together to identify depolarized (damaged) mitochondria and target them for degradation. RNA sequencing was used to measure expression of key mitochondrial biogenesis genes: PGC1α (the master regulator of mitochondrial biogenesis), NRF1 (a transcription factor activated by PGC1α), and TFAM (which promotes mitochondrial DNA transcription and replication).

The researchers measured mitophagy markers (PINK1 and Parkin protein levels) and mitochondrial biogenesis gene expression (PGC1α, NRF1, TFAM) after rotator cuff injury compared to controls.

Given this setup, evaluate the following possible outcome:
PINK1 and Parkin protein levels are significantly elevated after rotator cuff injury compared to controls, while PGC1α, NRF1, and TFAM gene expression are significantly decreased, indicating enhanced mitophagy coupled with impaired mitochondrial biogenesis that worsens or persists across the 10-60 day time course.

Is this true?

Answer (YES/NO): NO